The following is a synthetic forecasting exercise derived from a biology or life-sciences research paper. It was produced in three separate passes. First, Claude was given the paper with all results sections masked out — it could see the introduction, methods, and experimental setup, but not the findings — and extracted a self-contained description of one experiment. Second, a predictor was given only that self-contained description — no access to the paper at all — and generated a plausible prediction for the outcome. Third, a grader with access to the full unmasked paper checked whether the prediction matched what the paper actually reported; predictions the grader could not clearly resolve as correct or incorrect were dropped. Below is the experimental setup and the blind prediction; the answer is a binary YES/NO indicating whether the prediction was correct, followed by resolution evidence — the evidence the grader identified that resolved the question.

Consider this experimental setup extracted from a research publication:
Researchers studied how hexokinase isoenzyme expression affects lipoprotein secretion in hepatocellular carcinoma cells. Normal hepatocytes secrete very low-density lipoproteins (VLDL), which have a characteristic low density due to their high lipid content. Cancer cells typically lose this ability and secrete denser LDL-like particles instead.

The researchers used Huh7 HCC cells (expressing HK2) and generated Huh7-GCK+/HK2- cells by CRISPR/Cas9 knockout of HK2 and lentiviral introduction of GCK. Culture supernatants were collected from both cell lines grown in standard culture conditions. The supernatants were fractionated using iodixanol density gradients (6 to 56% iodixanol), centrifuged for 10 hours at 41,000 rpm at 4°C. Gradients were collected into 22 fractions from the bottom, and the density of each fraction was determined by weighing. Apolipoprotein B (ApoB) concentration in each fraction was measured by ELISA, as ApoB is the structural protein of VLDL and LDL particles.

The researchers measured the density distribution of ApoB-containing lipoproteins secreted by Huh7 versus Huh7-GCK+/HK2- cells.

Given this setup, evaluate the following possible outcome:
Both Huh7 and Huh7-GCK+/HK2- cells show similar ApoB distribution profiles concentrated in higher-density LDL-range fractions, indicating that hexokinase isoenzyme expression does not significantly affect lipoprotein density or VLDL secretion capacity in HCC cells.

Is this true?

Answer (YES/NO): NO